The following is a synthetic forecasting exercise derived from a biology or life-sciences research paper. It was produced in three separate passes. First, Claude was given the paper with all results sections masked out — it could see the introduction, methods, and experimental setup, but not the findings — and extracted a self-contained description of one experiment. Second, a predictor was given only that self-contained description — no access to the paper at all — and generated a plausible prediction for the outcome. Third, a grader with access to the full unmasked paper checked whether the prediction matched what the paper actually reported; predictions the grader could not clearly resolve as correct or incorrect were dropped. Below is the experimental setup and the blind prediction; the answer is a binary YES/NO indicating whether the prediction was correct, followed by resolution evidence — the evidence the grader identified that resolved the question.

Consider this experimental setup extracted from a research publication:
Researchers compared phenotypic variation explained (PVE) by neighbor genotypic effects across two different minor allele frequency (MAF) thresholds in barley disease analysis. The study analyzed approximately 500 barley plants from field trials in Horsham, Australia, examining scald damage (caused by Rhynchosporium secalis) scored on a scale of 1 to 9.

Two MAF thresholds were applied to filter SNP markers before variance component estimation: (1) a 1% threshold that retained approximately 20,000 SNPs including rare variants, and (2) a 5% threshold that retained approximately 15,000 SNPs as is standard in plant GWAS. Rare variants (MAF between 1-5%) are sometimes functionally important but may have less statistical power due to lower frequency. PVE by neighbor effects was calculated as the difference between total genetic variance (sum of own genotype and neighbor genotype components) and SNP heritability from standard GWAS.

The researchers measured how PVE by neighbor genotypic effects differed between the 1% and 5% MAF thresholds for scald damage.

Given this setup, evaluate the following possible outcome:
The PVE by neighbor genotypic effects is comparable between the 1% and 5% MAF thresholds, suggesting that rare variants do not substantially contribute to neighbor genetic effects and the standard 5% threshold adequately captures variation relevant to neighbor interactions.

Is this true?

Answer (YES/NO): YES